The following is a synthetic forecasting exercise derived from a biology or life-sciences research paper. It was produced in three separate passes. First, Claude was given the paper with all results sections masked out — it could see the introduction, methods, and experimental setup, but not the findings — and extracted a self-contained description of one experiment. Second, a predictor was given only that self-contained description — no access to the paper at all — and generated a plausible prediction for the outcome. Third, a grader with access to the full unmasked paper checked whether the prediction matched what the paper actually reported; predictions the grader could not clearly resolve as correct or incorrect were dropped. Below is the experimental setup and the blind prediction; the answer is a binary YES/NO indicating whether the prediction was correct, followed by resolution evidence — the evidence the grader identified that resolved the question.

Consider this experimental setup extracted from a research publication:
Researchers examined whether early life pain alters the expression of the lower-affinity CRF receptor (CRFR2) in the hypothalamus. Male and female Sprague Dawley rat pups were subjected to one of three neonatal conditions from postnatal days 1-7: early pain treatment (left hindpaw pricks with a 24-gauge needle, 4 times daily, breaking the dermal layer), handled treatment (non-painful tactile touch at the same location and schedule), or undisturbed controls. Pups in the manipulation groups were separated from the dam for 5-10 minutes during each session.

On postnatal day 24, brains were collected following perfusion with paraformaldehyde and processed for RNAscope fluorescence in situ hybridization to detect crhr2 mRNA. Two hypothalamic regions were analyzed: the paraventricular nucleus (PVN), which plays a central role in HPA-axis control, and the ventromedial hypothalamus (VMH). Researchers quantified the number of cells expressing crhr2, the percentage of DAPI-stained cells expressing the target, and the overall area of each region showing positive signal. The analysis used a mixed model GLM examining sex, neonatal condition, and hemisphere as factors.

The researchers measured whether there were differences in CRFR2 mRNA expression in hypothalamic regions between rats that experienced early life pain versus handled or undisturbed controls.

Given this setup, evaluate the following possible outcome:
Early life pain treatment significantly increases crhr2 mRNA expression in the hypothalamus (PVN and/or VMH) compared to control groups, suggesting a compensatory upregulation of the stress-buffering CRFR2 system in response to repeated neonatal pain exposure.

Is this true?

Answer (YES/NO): YES